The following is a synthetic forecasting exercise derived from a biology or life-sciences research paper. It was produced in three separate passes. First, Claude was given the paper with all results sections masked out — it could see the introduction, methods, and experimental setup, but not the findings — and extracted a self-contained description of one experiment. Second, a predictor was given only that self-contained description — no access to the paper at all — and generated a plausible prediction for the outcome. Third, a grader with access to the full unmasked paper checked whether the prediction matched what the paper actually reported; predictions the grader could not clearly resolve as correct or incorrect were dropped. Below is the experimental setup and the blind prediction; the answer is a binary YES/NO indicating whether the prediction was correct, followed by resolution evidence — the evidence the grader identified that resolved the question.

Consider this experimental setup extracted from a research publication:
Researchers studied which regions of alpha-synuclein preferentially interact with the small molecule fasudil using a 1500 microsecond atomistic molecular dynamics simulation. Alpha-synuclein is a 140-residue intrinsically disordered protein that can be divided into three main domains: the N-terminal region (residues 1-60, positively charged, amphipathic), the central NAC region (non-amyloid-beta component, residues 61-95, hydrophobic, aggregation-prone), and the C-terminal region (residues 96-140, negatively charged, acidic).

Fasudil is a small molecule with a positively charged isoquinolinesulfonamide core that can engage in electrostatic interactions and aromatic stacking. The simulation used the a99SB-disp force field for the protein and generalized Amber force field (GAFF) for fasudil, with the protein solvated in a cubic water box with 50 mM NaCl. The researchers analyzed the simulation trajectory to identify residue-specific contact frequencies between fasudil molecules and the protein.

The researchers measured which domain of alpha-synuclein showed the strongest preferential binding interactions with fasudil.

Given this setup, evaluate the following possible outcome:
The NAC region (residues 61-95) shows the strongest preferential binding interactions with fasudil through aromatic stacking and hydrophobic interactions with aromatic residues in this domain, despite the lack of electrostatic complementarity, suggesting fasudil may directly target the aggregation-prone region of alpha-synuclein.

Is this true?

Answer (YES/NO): NO